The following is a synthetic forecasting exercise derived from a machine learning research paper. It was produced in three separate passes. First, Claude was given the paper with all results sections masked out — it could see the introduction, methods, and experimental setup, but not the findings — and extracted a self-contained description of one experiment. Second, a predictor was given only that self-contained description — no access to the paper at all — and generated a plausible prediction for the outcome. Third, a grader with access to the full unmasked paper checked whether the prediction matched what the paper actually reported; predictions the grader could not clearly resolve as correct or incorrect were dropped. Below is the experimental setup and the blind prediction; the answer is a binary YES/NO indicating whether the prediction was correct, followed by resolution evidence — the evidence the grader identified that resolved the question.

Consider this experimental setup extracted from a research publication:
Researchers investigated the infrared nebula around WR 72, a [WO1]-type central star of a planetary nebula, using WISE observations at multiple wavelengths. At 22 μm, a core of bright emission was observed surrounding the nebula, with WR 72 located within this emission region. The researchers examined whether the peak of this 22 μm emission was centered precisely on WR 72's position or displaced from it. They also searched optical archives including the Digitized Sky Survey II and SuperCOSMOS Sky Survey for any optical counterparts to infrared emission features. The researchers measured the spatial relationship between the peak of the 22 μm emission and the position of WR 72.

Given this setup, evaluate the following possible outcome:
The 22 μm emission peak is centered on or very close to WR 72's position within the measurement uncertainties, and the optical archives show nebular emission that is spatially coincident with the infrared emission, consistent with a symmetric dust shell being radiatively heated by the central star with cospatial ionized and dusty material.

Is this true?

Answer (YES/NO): NO